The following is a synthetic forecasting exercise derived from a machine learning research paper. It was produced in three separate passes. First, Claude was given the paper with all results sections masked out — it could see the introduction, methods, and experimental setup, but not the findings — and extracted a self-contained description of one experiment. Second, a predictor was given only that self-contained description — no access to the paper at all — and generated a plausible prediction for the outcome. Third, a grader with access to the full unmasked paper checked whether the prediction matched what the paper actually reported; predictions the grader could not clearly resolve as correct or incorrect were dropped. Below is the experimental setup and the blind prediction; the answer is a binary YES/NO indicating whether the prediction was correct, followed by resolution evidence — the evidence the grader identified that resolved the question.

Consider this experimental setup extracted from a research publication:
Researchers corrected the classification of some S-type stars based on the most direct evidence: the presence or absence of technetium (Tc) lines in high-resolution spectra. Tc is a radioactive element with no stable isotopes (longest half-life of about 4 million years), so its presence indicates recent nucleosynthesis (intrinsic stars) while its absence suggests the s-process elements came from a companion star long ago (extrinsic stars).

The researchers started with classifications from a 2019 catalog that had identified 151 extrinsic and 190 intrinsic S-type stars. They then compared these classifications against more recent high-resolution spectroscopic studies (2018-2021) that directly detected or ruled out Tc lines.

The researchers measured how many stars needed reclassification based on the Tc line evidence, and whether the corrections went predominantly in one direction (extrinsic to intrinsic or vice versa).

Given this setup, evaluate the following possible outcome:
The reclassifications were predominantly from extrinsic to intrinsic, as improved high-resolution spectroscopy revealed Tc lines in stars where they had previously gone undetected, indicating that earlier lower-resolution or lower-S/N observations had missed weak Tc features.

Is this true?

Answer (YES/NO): YES